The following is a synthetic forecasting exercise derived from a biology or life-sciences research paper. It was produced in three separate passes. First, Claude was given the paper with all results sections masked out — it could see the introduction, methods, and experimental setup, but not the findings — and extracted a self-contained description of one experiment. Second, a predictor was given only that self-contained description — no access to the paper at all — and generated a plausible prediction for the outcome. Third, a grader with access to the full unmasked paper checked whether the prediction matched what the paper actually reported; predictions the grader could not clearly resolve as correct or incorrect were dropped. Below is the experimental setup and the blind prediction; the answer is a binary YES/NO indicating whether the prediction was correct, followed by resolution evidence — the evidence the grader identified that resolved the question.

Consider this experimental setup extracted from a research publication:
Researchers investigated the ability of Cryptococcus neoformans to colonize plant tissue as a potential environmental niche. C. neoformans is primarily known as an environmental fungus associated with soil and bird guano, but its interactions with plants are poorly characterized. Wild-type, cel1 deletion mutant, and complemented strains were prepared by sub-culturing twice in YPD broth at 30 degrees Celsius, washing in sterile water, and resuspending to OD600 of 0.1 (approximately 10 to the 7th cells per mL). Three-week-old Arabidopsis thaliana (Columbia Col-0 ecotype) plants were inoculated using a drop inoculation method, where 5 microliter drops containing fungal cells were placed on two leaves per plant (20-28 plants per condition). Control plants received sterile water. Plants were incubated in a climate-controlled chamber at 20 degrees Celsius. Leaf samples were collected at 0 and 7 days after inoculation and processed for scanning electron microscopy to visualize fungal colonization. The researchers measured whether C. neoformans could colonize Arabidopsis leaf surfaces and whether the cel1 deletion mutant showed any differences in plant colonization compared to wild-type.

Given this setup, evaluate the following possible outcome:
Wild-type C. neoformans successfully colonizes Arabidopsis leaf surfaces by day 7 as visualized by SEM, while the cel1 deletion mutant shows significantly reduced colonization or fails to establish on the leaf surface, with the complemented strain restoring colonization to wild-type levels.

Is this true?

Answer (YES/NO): NO